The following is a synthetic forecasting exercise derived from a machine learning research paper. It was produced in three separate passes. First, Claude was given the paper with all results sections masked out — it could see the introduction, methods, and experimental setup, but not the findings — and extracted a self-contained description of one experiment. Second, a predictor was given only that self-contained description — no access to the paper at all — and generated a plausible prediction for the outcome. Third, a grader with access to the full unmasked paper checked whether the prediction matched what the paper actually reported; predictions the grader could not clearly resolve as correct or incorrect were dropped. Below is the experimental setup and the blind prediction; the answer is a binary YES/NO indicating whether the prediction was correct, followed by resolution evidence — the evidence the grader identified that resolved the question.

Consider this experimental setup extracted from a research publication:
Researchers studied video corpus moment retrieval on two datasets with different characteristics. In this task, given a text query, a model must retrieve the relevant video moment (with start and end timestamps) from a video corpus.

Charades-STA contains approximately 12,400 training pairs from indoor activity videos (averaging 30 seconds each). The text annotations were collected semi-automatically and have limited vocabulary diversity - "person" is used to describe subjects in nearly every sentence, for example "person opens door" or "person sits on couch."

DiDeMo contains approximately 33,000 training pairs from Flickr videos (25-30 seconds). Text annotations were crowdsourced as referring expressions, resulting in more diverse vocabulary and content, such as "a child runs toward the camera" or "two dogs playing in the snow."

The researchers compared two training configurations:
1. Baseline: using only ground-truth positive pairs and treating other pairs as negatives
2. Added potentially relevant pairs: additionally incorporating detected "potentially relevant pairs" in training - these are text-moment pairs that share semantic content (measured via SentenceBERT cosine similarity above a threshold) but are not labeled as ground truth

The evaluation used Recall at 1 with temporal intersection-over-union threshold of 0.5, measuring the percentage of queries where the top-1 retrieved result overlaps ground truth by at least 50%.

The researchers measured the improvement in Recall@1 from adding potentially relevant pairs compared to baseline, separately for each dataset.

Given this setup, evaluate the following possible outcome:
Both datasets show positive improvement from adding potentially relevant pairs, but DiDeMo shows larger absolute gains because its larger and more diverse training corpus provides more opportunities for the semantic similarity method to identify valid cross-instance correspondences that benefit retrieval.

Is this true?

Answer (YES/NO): NO